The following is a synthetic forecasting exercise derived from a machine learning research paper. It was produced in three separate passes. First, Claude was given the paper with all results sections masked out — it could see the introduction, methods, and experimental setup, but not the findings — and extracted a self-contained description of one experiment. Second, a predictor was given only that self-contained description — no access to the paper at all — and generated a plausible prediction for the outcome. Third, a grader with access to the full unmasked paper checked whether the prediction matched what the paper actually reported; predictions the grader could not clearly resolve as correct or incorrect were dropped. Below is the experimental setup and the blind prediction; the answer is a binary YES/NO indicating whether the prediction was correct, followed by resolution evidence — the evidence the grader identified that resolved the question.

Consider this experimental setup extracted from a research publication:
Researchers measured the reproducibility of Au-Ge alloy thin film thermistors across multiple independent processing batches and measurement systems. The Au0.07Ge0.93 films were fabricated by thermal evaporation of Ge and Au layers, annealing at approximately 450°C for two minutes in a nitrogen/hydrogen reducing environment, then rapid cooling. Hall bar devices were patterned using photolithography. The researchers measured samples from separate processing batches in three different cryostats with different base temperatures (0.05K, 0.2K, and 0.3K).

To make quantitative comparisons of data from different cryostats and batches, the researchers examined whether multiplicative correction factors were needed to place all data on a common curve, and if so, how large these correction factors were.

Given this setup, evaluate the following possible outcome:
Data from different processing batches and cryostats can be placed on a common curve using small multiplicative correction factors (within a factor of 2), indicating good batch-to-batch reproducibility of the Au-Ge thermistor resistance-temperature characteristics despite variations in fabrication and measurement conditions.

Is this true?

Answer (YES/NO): YES